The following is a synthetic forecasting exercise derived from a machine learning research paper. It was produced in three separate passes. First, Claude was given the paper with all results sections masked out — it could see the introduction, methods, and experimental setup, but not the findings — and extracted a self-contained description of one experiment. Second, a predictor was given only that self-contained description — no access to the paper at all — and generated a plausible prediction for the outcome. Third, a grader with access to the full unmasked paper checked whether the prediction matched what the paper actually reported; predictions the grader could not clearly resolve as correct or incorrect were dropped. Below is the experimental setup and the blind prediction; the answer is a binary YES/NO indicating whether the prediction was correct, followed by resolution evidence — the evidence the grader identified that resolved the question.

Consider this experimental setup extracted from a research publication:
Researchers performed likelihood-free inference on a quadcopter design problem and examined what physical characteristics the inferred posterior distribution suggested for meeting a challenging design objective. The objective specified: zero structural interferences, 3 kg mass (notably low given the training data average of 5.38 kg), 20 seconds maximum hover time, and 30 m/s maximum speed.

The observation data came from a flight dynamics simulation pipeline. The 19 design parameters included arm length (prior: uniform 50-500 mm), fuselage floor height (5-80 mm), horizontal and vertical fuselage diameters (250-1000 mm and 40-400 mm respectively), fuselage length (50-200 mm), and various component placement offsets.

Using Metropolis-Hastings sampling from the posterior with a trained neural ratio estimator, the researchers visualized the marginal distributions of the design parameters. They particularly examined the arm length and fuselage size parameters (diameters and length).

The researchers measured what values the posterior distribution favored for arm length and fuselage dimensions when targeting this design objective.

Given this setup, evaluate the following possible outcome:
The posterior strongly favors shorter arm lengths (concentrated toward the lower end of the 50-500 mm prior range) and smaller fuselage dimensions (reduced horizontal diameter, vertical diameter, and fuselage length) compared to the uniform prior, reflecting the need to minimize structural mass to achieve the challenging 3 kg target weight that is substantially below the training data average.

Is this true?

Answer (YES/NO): NO